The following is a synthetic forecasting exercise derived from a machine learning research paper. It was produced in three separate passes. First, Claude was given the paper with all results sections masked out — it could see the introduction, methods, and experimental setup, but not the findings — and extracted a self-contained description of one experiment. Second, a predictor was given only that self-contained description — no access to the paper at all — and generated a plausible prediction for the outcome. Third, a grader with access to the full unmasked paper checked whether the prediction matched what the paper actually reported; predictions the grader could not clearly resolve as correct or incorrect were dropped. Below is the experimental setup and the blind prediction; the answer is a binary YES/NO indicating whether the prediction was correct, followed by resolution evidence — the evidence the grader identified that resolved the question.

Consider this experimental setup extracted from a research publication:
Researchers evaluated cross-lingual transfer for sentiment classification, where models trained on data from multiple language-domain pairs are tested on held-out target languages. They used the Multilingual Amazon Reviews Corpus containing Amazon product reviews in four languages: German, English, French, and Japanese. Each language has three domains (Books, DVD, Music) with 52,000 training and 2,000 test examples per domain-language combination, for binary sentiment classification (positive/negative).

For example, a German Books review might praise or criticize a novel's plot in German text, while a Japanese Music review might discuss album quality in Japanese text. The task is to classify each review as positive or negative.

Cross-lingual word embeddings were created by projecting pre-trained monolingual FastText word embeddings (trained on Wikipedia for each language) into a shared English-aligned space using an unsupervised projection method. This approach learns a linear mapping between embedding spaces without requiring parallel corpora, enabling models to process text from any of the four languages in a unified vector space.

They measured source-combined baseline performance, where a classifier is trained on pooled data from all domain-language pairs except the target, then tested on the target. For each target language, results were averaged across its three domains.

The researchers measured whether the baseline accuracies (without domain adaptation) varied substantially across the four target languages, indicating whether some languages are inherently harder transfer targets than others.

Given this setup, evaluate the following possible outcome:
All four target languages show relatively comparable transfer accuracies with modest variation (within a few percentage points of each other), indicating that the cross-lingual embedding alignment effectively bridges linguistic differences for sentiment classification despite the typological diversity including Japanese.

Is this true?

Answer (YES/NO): YES